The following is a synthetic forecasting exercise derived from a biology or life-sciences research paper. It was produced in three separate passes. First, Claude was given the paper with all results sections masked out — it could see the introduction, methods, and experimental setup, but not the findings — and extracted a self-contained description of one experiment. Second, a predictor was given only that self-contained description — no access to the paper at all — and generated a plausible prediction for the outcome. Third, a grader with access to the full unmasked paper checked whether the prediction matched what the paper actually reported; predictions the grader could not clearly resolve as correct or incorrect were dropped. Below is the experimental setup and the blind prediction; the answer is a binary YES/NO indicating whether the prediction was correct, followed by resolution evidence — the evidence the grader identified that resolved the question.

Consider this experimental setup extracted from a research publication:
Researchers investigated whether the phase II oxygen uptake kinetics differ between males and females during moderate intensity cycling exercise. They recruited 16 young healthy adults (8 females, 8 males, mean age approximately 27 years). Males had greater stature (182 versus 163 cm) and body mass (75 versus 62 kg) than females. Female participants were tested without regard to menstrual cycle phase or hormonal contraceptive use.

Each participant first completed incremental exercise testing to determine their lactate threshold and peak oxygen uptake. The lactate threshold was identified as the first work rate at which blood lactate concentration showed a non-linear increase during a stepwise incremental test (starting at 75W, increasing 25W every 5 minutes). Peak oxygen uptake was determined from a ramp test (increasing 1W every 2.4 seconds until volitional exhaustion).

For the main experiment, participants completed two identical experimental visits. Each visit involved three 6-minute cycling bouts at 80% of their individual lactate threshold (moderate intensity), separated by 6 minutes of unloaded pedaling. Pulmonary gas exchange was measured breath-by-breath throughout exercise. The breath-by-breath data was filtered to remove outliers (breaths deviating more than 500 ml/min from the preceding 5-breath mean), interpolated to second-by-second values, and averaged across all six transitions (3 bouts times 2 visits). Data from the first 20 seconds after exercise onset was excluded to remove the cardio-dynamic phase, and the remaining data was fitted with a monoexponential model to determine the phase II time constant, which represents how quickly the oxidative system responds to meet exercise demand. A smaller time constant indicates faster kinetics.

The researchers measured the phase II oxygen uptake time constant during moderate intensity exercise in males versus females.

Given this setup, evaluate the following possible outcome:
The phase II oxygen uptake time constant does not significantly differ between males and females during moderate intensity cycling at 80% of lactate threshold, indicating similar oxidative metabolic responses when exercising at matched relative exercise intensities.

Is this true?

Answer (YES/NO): YES